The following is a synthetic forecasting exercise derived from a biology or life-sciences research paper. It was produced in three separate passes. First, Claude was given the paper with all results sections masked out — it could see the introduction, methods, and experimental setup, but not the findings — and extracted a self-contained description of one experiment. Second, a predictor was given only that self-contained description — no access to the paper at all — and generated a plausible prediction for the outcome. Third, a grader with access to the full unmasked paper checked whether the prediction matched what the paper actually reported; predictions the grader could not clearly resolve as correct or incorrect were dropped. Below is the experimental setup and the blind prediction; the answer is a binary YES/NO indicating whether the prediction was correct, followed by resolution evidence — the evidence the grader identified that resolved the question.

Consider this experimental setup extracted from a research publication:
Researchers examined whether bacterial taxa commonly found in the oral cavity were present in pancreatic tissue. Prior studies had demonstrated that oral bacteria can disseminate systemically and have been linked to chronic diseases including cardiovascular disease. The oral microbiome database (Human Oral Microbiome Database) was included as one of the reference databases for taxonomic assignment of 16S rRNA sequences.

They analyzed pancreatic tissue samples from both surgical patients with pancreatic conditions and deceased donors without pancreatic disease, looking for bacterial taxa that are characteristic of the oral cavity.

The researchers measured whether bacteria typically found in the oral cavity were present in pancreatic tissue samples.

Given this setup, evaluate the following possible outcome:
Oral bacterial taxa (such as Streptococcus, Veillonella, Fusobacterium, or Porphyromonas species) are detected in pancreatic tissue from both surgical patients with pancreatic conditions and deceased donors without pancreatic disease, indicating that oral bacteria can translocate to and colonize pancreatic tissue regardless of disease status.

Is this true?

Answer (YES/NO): YES